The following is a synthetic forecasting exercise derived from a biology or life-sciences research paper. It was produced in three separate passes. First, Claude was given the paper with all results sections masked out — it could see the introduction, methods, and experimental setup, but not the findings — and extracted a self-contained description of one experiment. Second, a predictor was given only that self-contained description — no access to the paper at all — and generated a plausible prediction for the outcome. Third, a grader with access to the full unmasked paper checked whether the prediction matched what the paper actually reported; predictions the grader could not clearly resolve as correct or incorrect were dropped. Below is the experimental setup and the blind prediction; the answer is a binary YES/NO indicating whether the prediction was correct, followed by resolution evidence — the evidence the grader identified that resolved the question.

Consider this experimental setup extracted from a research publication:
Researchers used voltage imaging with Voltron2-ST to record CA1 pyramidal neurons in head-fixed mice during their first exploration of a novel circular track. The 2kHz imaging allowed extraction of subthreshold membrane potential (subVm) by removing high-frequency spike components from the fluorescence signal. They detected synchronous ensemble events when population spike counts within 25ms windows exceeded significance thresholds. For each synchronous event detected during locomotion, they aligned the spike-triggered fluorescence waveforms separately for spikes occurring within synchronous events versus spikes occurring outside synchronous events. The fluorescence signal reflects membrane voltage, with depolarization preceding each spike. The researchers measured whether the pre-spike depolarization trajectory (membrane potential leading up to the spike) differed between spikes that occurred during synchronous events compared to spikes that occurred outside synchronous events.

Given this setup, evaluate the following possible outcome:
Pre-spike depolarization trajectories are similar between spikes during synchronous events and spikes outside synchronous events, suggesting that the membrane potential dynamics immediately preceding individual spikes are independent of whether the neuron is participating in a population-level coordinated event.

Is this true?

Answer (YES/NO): NO